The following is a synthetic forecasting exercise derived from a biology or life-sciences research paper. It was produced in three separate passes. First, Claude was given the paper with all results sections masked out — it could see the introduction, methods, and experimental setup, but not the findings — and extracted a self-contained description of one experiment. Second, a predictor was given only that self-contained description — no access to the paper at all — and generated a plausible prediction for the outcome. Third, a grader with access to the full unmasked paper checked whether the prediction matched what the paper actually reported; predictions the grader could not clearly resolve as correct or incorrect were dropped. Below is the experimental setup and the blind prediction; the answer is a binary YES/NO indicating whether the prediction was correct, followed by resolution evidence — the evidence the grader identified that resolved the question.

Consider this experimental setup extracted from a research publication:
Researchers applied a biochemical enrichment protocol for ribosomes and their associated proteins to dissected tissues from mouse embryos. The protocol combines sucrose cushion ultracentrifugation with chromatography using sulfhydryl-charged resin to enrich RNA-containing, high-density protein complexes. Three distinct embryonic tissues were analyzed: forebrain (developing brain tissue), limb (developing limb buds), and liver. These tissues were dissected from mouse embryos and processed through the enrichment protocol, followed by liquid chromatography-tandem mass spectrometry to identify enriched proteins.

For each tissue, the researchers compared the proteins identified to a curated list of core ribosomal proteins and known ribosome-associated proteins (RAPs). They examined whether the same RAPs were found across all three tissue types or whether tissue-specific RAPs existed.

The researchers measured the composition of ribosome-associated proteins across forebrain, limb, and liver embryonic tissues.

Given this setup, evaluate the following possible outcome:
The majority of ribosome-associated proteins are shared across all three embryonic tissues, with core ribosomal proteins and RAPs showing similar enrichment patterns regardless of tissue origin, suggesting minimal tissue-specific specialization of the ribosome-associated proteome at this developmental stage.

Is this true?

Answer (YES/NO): NO